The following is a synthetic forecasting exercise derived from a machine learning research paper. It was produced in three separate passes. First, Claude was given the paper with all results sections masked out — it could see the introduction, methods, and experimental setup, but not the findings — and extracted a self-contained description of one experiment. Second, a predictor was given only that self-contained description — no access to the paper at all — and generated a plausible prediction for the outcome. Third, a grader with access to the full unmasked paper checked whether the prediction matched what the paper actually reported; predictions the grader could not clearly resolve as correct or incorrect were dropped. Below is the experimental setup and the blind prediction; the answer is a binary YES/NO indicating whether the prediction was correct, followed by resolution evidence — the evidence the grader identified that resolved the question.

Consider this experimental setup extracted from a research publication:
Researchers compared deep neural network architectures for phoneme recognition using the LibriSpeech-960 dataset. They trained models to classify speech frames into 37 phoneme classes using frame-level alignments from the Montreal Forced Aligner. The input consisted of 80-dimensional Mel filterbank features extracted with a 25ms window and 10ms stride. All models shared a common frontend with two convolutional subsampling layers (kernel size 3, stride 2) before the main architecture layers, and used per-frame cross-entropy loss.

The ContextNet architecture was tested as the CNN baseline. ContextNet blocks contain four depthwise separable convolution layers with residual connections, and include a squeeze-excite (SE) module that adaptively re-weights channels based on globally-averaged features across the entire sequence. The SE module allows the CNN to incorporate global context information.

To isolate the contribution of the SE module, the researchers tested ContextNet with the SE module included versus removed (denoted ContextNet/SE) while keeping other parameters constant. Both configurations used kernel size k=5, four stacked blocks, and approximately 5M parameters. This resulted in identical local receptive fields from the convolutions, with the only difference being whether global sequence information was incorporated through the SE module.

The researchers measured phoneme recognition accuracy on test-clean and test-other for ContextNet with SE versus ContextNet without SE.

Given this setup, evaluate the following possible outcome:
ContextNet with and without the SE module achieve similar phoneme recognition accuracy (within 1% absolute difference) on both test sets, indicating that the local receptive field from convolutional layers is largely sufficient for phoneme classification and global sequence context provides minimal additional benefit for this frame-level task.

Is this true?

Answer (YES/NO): NO